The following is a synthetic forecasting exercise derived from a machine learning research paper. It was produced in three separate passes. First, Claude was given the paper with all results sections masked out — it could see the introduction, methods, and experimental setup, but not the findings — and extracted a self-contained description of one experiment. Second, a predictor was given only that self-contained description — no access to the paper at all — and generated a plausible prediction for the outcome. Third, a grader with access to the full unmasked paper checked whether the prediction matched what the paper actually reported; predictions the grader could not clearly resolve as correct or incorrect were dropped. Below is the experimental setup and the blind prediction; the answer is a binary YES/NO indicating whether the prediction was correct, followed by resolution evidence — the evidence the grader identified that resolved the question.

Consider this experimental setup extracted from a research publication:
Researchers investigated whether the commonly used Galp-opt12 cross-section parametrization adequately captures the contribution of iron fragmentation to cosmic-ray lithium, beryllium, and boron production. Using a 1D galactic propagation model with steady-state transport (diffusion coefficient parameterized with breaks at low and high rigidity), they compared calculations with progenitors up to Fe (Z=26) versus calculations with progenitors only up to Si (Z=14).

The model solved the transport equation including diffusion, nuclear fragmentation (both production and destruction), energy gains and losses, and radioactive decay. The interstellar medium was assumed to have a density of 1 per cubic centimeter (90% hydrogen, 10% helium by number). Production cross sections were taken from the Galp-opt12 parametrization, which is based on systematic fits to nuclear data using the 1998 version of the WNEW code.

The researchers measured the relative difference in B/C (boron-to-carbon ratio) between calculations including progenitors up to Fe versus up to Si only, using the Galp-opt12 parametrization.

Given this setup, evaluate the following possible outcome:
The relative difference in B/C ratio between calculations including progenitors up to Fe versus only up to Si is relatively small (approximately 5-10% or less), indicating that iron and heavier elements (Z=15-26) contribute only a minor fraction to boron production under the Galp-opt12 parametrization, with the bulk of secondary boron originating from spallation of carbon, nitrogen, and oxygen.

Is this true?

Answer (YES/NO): NO